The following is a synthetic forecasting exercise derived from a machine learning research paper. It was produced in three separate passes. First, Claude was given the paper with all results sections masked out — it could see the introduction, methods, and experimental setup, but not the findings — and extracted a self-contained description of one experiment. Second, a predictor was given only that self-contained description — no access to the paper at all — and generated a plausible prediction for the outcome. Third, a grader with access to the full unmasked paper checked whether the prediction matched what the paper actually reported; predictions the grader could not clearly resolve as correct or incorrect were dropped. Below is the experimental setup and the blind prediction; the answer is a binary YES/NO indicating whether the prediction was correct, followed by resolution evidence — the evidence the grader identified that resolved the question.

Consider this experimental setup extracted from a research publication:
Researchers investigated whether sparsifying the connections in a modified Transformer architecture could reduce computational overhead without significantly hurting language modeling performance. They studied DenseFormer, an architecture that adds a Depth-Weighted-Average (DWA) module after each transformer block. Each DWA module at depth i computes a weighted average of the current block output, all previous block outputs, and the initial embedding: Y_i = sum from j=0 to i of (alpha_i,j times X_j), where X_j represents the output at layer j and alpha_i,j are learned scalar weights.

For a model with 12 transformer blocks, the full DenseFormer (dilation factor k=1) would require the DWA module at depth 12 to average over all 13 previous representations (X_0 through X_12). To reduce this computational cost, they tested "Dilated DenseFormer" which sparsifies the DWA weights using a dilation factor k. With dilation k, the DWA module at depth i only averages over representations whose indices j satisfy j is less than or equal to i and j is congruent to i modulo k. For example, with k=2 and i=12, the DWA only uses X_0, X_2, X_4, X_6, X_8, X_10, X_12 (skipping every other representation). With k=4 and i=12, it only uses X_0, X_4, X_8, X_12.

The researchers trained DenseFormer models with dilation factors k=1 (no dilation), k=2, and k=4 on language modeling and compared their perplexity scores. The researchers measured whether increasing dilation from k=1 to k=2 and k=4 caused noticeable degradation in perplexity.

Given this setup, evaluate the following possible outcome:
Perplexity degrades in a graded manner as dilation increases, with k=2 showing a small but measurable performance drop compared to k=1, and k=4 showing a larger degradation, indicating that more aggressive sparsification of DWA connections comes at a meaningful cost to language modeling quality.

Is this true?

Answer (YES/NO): NO